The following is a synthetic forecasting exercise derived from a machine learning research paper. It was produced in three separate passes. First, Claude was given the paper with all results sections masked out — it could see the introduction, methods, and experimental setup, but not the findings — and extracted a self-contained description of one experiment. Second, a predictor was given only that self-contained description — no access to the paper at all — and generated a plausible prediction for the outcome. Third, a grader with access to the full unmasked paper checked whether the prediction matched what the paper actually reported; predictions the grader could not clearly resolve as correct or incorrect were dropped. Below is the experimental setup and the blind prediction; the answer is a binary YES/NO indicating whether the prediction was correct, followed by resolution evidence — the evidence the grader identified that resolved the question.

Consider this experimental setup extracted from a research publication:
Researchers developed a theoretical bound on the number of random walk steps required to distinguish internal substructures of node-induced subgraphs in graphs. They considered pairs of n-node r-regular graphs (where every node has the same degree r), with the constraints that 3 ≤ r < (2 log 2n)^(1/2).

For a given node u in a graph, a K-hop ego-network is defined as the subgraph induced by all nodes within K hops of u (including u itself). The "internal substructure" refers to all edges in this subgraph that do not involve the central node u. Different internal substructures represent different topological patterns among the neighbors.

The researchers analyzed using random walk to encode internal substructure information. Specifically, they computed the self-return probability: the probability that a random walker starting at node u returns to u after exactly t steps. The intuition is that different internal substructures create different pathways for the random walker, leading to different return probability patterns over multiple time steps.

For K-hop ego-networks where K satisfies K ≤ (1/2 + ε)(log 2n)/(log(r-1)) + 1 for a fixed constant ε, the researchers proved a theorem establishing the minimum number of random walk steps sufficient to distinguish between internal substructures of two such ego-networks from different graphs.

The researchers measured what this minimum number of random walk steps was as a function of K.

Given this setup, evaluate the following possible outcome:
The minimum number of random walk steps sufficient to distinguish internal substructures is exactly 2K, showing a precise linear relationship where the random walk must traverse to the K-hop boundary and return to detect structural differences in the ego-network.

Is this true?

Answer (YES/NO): YES